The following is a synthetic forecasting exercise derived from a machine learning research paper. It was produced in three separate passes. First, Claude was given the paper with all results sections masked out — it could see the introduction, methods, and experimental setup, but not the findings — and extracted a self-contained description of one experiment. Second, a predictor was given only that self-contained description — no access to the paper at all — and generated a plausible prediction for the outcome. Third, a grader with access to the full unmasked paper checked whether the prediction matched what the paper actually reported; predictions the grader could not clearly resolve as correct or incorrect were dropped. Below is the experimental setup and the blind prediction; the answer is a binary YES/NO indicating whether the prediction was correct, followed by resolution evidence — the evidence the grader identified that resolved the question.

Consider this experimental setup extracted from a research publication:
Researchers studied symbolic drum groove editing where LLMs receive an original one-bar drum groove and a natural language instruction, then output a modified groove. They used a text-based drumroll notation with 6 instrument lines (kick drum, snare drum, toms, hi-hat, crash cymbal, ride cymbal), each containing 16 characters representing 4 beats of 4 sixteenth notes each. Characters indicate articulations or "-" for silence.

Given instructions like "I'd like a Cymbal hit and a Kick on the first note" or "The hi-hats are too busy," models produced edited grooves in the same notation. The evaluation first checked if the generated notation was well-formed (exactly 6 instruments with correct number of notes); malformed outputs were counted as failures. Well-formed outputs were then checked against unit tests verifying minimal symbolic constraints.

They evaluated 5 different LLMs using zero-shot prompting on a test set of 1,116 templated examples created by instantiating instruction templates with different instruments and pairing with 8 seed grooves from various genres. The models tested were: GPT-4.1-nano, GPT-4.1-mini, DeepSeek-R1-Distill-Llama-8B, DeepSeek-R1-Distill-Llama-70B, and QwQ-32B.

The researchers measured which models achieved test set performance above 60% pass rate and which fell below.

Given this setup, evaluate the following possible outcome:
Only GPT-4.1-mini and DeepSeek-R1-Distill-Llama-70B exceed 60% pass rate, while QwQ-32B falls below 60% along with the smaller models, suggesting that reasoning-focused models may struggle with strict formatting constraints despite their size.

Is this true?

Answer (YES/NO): NO